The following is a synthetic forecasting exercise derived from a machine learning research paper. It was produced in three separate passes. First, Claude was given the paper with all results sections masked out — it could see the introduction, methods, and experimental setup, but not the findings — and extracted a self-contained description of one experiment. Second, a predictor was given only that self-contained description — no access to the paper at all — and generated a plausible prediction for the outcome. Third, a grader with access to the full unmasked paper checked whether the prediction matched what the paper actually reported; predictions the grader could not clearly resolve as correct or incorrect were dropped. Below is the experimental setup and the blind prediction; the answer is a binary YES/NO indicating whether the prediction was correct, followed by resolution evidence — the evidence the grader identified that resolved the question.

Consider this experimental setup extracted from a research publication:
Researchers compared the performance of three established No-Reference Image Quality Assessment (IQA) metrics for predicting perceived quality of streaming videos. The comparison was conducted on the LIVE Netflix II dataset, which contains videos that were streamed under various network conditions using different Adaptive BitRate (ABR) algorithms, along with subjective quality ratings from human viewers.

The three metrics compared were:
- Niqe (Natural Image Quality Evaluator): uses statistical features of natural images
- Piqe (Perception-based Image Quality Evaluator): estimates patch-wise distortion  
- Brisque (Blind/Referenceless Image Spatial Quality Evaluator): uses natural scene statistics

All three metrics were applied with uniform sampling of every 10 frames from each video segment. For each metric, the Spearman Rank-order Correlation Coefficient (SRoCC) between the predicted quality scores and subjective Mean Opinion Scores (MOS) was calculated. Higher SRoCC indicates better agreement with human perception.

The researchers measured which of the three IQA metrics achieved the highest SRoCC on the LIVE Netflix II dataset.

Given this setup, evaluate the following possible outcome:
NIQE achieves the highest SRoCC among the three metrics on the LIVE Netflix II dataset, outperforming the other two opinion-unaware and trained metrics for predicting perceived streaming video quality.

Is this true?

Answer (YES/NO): NO